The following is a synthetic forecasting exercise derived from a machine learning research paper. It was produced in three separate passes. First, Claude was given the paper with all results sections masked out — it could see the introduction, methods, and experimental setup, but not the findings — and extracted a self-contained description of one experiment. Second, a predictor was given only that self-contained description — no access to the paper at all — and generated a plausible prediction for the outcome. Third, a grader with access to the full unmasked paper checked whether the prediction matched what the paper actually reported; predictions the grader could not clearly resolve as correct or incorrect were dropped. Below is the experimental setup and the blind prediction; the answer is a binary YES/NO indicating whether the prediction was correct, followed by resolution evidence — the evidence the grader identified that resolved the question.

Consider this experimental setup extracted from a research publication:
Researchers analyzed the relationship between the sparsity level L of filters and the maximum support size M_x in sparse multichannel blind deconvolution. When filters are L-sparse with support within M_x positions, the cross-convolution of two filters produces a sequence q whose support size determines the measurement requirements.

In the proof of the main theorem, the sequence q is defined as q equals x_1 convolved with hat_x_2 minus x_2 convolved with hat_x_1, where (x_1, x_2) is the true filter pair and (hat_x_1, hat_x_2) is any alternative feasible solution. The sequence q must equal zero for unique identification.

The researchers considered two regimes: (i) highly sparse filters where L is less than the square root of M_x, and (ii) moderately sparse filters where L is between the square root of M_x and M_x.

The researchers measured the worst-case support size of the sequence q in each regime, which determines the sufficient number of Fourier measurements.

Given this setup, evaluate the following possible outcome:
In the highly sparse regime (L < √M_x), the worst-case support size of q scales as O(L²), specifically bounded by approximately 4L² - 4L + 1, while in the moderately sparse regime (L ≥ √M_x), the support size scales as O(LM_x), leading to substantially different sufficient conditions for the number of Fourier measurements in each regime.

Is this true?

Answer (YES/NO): NO